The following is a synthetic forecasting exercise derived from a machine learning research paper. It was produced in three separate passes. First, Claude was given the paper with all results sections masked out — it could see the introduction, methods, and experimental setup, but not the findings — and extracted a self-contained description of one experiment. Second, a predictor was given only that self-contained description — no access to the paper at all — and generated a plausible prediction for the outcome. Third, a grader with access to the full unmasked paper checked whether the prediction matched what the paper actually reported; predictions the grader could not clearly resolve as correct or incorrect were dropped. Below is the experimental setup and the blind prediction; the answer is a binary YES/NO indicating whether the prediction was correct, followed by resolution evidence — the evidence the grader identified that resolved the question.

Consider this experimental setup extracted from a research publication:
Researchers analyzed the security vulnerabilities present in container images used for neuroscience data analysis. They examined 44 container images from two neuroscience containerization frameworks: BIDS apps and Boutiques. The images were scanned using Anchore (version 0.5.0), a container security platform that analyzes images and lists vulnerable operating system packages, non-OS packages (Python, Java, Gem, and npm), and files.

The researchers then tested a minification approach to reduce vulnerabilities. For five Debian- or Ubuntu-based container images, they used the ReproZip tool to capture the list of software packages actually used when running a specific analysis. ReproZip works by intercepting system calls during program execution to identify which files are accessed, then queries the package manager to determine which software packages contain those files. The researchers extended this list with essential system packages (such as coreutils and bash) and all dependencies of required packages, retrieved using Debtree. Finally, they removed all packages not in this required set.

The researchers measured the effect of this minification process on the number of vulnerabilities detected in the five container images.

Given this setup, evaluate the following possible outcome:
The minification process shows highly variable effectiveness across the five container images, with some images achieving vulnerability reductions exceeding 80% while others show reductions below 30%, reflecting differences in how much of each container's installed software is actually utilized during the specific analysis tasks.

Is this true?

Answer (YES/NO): NO